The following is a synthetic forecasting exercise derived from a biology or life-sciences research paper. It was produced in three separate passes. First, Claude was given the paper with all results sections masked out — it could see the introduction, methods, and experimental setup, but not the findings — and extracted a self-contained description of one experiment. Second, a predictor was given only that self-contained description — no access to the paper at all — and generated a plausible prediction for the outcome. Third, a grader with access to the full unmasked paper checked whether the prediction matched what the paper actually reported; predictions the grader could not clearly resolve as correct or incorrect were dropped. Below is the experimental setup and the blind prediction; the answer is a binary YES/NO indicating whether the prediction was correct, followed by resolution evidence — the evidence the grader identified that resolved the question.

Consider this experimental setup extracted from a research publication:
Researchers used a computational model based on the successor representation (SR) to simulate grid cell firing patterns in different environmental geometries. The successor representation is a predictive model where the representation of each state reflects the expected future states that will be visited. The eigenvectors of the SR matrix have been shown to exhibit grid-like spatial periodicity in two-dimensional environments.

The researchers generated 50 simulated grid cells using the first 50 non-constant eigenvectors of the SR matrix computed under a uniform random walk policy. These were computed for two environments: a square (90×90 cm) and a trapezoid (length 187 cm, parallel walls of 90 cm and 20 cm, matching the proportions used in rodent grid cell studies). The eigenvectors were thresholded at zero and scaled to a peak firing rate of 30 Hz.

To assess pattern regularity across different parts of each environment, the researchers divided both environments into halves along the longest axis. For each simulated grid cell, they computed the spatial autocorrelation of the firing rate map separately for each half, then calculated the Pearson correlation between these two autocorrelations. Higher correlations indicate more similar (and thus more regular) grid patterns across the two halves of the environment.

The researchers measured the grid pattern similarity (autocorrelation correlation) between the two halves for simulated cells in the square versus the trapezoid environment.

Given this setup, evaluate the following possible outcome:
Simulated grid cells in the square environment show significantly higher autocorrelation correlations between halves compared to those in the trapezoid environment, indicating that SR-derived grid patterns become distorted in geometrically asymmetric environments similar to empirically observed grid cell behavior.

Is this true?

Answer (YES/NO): YES